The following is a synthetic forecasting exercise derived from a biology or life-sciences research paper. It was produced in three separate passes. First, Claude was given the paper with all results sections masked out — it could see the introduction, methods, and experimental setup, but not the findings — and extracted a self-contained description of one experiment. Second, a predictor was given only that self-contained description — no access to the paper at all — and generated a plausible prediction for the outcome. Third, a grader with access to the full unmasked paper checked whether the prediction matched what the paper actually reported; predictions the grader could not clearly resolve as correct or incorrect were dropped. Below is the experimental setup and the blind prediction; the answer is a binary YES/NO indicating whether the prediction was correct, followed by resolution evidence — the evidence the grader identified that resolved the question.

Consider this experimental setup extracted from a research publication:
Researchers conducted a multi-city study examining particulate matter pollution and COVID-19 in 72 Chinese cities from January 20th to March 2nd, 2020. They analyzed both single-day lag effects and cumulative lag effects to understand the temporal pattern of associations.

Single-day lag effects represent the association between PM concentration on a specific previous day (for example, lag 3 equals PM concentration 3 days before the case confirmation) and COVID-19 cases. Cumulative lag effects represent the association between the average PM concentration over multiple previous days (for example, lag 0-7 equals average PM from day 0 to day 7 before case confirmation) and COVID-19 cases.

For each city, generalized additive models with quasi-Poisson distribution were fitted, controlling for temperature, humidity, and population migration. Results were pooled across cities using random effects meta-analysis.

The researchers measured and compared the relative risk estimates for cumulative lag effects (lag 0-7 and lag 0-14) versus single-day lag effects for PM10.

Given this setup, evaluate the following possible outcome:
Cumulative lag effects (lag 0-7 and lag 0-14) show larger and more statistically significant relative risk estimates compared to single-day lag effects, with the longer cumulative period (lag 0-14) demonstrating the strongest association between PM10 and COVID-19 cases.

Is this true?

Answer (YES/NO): YES